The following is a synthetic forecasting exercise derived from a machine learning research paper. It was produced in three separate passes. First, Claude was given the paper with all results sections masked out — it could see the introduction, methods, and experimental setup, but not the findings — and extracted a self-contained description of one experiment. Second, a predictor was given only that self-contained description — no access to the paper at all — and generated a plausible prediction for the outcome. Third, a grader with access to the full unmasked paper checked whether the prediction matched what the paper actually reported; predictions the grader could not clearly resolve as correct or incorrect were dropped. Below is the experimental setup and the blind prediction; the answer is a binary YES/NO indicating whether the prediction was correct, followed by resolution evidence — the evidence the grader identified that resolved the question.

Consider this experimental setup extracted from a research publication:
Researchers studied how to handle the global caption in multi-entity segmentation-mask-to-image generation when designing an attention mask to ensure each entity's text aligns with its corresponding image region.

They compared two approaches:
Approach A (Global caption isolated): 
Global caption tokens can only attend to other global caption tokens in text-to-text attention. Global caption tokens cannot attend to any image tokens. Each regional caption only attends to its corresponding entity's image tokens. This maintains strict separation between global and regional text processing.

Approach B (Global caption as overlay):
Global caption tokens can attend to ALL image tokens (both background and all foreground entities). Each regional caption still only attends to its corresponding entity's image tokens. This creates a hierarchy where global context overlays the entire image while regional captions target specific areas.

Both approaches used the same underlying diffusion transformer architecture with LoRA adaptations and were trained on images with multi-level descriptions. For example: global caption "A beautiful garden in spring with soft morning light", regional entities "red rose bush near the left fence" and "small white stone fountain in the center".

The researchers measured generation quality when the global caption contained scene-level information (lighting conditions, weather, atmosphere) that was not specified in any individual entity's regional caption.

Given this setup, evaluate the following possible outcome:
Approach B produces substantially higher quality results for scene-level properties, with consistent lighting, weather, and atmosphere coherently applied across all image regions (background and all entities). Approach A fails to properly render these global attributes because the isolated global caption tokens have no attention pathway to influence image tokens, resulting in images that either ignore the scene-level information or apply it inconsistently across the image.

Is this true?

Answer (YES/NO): NO